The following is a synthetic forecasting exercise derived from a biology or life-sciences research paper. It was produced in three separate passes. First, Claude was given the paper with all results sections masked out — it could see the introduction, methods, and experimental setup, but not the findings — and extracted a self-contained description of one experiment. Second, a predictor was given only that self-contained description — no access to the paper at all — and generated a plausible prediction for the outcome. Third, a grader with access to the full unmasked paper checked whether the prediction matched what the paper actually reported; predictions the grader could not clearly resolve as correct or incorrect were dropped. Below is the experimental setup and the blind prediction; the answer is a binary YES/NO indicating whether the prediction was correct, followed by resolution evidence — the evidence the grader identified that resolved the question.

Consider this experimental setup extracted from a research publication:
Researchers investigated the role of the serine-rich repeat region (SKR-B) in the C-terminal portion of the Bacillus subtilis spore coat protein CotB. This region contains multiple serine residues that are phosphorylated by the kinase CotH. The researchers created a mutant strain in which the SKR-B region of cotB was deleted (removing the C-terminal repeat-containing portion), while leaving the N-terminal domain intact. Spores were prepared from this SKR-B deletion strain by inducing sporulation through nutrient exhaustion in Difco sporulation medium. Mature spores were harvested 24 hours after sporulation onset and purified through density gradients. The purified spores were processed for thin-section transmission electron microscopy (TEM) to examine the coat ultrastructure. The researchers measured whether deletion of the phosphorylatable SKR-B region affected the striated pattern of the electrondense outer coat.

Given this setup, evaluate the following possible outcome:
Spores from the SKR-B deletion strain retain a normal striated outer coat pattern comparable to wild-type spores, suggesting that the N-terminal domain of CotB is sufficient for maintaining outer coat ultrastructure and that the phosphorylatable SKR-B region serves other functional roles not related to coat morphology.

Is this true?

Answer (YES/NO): YES